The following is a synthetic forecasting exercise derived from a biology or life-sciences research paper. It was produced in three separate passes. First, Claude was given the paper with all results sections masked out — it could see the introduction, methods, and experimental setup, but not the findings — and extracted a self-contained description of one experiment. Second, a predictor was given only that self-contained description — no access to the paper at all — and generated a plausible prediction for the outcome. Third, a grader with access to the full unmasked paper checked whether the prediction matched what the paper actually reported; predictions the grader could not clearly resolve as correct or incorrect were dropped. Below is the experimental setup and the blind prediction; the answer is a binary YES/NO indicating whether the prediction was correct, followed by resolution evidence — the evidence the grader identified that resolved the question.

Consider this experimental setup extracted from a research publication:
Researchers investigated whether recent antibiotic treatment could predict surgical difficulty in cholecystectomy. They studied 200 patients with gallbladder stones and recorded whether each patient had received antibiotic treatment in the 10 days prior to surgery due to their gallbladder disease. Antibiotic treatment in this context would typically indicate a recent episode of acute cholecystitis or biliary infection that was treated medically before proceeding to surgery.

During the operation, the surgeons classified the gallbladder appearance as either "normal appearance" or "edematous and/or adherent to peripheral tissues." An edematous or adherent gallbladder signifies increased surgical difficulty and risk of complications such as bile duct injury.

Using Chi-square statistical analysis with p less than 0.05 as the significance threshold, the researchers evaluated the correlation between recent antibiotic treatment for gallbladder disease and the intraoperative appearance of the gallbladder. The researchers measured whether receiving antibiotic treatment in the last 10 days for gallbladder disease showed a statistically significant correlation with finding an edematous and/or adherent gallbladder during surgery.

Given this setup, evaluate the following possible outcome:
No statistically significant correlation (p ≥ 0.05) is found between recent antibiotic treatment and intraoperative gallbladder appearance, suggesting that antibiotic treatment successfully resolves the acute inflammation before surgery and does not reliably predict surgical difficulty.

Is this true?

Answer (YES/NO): NO